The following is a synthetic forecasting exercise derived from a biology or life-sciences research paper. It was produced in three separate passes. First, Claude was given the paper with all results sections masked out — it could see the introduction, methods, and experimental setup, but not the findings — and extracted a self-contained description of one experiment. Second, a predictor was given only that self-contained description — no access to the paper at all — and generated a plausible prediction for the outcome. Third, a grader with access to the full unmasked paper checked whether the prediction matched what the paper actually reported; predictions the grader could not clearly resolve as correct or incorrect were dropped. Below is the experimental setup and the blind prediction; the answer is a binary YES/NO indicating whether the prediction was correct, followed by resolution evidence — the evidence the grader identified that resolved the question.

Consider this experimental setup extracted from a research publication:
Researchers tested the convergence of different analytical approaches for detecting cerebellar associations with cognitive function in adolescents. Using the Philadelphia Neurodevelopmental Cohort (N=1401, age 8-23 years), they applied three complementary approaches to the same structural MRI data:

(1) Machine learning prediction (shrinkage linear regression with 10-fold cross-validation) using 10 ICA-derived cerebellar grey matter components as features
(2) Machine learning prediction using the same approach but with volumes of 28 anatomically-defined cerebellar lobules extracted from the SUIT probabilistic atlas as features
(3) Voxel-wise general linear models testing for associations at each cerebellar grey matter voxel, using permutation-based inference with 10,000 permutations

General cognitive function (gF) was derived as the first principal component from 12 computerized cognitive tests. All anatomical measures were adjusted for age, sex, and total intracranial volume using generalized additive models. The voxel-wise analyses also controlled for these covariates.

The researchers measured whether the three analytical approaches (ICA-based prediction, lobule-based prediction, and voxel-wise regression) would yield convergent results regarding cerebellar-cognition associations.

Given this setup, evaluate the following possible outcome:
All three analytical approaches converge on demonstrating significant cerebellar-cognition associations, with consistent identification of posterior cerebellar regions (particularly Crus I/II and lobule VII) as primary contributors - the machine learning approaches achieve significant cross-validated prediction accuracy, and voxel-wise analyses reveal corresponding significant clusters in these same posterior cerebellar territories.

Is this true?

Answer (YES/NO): NO